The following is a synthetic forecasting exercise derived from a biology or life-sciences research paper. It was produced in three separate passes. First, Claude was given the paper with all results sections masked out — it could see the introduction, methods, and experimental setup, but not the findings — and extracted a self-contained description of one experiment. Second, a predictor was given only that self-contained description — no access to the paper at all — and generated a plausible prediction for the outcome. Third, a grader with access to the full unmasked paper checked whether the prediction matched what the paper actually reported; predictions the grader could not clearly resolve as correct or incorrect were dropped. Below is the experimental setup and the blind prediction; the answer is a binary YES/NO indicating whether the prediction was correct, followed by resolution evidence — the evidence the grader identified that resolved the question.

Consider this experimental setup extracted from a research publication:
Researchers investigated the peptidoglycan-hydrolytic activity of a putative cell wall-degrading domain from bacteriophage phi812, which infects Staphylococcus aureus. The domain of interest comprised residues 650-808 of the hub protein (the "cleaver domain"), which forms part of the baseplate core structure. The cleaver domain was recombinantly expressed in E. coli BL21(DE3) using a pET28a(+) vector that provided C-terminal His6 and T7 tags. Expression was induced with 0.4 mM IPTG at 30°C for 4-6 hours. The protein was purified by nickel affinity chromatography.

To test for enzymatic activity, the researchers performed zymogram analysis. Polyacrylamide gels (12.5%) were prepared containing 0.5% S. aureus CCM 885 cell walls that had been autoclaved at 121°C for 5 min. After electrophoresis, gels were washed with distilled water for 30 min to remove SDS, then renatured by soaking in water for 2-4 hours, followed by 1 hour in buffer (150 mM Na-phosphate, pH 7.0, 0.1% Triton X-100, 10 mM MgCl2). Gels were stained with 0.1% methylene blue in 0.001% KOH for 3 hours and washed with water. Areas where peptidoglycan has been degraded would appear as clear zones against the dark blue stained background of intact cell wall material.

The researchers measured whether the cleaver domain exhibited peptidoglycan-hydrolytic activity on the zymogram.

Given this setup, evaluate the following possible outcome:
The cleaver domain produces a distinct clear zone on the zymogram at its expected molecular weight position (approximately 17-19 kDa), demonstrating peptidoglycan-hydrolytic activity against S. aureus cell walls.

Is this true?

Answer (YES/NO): YES